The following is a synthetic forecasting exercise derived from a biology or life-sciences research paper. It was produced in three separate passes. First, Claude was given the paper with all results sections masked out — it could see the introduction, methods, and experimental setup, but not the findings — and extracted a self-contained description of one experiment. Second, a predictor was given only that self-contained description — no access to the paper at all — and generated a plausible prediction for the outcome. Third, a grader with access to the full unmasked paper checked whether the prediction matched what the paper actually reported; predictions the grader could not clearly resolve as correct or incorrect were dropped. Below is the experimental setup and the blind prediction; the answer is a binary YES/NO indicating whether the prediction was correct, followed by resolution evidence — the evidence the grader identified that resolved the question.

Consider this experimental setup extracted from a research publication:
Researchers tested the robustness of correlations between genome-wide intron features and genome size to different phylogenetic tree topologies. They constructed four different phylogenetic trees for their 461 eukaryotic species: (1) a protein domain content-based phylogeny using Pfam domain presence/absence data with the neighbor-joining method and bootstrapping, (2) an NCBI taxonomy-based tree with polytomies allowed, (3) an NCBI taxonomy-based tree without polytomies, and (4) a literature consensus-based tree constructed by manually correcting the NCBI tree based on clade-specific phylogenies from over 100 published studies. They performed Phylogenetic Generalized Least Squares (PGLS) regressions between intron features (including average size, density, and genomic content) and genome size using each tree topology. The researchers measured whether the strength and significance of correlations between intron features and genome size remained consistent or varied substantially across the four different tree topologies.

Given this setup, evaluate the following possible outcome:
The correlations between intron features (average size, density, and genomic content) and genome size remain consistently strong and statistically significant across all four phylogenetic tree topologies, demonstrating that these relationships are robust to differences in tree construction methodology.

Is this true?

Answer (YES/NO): NO